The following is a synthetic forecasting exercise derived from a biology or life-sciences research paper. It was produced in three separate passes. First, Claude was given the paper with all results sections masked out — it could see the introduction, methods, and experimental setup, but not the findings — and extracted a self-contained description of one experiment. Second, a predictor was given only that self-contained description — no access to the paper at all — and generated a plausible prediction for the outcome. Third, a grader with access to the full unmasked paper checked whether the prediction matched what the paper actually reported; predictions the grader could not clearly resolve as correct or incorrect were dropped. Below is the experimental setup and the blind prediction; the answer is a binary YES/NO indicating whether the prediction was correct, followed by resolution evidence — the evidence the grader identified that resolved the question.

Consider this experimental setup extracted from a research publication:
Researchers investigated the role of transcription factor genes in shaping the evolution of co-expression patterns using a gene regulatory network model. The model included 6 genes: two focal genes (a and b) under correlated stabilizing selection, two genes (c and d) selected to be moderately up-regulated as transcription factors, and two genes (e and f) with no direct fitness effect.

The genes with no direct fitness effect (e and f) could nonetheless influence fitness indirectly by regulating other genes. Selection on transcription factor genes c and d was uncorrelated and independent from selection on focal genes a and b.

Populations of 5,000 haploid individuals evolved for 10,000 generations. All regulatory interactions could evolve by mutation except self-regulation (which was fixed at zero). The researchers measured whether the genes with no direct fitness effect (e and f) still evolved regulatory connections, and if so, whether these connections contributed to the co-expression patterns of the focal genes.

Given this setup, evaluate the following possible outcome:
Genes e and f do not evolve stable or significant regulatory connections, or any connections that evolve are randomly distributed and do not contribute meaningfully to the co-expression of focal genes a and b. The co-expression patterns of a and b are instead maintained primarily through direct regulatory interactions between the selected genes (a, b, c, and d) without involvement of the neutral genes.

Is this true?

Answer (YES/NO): NO